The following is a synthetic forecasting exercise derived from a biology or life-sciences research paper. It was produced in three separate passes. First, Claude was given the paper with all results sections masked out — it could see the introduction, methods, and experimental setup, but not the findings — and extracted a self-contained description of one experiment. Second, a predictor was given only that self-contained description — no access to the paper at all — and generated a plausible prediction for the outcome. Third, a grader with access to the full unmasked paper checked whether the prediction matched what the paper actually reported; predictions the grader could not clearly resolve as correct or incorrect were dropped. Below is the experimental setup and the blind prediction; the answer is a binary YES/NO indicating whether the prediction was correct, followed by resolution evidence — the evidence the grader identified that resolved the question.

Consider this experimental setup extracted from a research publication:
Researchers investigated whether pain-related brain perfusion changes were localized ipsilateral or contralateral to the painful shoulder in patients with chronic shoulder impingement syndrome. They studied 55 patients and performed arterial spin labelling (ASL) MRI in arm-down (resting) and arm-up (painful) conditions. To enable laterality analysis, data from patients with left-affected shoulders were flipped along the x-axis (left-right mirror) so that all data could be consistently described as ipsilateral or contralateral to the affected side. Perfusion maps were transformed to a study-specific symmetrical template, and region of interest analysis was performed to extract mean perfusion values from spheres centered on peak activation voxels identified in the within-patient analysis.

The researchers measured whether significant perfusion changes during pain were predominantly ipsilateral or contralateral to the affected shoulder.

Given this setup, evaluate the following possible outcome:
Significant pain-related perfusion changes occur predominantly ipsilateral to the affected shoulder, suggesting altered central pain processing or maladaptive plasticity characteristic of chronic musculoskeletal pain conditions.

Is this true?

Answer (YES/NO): NO